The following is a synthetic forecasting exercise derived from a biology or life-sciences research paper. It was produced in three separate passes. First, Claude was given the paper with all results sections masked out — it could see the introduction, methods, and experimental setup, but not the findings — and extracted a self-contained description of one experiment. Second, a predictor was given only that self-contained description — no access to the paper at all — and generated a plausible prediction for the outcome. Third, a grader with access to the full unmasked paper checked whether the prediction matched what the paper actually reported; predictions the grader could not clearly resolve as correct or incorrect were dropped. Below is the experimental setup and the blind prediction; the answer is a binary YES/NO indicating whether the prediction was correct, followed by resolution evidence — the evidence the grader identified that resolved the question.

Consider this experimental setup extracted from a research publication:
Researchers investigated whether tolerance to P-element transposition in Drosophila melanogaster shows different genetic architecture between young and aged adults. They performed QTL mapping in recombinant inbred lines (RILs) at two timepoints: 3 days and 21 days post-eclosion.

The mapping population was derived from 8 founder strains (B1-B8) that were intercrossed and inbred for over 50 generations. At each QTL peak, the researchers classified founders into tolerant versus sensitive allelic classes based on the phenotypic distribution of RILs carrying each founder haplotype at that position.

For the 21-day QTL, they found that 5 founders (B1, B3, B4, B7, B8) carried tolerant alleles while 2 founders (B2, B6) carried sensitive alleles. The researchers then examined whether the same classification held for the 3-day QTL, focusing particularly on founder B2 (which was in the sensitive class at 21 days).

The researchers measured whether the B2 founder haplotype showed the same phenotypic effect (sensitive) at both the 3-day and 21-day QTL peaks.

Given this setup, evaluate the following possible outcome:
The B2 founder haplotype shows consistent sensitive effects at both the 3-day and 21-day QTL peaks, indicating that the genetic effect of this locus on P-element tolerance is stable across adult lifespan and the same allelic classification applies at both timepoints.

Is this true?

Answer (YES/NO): NO